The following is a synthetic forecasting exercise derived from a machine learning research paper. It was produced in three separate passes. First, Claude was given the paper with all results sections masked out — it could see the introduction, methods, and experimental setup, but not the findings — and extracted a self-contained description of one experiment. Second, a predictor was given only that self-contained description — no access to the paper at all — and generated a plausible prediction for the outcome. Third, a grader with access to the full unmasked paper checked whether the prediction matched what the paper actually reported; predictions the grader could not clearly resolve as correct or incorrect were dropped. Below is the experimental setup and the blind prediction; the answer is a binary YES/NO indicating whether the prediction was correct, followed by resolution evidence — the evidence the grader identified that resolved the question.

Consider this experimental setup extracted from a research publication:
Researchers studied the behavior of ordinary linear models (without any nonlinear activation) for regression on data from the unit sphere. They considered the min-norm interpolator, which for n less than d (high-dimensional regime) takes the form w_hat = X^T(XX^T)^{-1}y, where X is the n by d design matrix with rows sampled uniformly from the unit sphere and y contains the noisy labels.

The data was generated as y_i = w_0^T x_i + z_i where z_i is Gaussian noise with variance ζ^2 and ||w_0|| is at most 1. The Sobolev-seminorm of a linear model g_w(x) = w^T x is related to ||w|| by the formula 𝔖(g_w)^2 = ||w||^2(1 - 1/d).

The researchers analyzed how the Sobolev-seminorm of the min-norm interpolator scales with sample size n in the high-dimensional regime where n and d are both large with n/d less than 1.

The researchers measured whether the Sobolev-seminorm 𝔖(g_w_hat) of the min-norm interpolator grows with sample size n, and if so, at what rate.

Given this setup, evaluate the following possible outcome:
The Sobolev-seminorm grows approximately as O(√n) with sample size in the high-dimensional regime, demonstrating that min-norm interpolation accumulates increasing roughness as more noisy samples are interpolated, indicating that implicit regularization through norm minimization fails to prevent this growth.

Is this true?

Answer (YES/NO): YES